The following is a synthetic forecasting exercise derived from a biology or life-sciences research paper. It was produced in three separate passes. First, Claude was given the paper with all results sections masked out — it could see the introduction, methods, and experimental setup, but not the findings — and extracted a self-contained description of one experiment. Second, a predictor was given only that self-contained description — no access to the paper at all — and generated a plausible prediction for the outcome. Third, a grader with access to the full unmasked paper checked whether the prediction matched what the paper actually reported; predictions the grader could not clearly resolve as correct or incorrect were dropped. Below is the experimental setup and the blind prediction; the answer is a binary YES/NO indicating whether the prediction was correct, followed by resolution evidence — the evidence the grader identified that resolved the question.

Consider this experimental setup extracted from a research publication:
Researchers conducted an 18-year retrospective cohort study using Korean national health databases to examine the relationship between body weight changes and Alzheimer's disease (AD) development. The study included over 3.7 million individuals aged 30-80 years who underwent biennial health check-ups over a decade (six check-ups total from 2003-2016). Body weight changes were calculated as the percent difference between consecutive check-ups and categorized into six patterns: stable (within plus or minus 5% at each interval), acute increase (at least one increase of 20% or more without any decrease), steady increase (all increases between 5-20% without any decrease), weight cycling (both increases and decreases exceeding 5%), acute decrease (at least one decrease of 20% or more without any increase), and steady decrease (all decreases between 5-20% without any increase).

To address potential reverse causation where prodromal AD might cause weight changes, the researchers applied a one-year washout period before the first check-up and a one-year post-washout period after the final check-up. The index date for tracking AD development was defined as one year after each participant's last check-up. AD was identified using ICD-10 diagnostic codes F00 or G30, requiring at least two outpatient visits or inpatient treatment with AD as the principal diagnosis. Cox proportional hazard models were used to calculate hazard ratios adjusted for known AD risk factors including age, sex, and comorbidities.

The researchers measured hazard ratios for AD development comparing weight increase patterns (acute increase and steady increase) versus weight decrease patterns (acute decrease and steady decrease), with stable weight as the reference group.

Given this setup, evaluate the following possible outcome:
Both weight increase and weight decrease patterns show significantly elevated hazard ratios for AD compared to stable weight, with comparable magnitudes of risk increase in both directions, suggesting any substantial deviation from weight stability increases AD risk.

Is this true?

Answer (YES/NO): NO